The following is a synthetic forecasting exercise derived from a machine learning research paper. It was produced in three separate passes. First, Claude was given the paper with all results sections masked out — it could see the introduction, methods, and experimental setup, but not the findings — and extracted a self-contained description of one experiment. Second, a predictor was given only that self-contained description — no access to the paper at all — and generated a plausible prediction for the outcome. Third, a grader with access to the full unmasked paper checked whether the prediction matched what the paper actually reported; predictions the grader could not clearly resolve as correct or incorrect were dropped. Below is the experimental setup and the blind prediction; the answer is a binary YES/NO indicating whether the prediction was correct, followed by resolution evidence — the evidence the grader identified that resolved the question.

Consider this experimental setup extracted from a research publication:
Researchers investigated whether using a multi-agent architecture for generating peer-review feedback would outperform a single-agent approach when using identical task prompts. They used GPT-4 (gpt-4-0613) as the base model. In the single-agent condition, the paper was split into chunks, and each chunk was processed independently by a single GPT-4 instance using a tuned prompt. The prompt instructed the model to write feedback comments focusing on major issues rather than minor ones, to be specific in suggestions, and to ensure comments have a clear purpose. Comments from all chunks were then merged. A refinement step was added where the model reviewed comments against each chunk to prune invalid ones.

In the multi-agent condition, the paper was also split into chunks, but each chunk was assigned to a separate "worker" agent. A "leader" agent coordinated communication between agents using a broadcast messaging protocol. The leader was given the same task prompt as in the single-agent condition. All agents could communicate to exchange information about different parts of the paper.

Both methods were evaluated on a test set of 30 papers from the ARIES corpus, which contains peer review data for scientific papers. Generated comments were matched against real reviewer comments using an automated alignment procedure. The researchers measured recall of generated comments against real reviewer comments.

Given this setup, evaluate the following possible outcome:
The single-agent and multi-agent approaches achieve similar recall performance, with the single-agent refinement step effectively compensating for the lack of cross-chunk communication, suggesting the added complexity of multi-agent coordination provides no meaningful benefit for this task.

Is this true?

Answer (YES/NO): NO